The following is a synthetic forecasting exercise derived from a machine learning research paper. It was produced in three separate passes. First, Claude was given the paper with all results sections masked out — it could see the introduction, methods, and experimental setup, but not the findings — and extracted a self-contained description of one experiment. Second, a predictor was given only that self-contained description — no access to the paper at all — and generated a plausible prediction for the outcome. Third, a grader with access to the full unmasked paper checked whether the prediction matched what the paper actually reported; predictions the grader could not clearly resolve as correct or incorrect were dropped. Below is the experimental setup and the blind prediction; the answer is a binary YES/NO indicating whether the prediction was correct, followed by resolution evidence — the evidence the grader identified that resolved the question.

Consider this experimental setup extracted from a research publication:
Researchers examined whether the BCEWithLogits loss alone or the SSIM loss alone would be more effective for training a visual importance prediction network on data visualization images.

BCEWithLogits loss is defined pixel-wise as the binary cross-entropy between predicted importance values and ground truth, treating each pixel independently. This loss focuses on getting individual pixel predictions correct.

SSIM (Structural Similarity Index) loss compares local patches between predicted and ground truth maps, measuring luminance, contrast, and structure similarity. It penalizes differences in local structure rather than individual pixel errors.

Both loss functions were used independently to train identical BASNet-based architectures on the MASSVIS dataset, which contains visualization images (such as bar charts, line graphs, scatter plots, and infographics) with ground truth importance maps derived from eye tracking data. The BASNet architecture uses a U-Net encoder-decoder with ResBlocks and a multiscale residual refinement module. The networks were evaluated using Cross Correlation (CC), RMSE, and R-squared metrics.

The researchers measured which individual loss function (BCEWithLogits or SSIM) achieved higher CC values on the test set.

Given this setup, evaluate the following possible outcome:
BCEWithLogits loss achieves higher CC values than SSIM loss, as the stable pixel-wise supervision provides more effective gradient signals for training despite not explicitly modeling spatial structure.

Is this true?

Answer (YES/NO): NO